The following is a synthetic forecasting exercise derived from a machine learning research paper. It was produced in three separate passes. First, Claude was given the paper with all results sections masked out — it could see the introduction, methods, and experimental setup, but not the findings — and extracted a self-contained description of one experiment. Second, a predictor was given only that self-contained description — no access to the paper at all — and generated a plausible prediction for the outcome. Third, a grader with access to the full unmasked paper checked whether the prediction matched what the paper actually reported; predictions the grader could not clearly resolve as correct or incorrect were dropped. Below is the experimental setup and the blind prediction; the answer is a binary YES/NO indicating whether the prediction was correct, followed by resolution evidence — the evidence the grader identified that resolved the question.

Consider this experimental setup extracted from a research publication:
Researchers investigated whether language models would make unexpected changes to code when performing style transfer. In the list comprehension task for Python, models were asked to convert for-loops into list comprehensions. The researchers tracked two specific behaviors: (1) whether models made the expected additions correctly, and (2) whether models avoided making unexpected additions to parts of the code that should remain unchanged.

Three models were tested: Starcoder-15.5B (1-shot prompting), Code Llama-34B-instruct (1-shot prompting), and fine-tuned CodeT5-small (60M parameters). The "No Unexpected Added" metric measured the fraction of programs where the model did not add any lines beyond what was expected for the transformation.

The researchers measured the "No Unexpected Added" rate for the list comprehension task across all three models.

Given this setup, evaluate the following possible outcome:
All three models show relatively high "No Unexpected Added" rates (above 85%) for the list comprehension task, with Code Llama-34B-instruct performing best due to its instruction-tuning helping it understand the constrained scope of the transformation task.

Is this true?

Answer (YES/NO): NO